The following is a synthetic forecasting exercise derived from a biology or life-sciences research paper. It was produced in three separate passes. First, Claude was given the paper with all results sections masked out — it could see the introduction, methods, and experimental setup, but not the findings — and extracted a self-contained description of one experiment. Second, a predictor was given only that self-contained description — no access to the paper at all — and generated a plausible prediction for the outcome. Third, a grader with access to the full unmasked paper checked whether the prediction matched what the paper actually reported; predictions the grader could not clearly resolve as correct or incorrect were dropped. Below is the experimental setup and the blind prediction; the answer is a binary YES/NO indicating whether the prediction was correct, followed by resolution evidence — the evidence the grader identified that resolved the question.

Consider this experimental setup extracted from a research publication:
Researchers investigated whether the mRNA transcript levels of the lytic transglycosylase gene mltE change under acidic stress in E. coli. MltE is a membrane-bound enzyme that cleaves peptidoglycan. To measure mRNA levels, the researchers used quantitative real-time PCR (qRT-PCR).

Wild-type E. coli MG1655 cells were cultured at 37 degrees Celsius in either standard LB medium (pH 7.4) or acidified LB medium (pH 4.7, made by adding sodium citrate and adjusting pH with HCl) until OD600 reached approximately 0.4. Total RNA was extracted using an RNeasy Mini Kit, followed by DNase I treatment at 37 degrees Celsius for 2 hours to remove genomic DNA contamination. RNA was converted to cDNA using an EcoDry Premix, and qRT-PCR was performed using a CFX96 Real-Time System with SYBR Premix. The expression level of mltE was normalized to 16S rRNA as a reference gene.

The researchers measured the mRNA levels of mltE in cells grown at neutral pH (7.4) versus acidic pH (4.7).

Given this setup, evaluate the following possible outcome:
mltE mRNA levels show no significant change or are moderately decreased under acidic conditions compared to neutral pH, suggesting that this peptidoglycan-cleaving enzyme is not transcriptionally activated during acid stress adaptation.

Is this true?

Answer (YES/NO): YES